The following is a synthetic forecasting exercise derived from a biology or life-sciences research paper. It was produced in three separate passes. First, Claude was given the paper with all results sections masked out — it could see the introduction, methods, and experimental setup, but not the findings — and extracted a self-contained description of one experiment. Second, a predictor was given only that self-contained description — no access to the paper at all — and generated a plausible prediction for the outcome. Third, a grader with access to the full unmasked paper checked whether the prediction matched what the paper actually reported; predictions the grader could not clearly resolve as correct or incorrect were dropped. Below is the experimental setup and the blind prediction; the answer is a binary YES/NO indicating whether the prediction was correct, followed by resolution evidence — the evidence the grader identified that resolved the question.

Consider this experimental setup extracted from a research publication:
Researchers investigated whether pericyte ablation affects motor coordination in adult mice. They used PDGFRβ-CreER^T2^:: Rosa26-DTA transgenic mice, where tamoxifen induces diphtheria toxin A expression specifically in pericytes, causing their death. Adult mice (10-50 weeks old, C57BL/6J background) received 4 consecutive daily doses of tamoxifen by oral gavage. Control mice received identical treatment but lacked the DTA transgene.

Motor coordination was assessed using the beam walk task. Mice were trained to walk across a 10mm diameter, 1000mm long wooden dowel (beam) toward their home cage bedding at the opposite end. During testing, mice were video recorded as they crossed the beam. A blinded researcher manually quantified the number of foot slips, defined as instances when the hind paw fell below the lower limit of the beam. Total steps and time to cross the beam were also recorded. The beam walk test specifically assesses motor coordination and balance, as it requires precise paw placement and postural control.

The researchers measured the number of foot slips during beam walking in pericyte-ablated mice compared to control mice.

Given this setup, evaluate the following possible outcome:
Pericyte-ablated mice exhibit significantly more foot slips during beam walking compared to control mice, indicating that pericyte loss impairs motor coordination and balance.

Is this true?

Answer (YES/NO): YES